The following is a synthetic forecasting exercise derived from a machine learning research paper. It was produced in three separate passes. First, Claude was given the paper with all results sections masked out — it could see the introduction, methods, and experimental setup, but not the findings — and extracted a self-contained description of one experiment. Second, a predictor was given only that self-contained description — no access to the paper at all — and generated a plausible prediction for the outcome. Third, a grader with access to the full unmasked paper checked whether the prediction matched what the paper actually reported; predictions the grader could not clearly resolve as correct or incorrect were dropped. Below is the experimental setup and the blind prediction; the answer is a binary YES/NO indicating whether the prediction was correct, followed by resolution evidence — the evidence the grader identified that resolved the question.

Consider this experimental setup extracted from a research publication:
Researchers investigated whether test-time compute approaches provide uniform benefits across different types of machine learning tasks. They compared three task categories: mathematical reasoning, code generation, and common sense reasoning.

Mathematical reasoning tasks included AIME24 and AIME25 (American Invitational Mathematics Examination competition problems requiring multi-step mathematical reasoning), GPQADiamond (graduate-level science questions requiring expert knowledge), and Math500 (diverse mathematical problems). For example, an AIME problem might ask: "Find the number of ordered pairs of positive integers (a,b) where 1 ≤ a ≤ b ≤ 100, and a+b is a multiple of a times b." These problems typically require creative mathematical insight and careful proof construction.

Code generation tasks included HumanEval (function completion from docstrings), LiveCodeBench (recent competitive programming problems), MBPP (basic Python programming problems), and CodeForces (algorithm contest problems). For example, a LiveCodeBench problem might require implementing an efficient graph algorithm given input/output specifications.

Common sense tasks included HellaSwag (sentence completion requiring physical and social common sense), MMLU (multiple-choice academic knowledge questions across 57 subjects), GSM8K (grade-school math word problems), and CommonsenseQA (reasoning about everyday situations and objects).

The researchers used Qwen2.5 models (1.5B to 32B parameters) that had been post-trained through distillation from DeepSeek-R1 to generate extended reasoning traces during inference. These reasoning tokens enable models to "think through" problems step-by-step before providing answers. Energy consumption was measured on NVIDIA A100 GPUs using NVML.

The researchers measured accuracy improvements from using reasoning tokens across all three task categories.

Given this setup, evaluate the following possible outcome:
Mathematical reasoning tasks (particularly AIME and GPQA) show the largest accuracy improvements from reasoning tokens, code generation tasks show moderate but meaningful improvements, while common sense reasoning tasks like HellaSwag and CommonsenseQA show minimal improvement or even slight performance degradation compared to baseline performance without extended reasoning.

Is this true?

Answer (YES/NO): YES